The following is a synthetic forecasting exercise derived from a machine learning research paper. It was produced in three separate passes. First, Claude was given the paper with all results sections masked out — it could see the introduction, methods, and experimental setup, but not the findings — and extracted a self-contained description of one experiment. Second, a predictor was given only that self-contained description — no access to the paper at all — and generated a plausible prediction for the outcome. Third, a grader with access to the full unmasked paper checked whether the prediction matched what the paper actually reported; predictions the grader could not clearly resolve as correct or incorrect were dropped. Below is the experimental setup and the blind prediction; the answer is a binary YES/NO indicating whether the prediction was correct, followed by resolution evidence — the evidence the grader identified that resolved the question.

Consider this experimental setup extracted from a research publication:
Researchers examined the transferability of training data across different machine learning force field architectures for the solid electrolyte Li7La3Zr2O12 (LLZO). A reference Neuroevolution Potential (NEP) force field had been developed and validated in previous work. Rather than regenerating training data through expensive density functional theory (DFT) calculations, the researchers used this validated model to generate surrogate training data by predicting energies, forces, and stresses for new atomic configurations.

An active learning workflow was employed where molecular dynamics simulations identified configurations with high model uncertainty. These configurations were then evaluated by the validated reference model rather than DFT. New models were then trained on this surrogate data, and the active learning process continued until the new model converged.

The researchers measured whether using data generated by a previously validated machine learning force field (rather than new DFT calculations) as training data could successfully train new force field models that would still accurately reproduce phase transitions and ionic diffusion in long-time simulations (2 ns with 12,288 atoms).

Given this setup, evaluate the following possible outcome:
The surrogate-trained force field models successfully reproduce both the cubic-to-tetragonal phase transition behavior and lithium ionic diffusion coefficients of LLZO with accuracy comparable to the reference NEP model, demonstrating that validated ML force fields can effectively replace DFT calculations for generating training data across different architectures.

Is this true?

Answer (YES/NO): NO